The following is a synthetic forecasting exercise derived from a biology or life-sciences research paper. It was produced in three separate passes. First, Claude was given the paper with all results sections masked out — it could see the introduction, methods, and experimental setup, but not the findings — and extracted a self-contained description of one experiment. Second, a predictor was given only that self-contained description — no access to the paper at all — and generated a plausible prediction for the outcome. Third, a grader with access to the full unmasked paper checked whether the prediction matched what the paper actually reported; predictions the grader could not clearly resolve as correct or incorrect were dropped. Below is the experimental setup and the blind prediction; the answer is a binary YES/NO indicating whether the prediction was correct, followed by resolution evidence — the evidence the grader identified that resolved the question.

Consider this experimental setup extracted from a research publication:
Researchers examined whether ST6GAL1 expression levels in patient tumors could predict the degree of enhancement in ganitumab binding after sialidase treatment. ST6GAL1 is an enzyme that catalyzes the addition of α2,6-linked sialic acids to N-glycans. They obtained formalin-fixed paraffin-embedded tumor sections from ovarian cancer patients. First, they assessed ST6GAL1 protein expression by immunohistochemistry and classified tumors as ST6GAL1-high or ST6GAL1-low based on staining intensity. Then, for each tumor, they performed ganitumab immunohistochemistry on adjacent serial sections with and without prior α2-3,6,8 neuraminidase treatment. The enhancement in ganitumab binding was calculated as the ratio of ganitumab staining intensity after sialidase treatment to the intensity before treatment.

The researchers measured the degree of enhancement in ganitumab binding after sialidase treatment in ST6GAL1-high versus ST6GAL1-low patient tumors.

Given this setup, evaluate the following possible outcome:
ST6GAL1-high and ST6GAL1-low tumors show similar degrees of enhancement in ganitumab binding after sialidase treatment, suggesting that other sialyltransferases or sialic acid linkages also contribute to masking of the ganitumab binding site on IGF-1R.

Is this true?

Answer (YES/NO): NO